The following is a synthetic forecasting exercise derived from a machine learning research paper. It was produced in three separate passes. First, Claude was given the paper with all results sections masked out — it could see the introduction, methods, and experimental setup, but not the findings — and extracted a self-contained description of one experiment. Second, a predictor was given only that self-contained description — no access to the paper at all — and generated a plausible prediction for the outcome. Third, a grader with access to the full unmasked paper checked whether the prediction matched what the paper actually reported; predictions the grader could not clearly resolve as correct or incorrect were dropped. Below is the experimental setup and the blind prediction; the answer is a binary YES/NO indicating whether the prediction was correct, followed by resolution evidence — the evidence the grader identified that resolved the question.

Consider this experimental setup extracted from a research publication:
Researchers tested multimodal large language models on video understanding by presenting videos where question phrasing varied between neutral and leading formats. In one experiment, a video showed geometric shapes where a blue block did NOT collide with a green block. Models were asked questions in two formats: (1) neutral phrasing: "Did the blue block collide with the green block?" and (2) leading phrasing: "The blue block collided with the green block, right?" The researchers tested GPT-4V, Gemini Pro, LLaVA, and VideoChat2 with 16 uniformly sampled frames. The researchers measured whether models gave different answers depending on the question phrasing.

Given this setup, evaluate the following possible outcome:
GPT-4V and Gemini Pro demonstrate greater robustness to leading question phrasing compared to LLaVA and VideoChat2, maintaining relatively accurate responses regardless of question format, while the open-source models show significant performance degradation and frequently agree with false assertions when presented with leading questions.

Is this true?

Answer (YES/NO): NO